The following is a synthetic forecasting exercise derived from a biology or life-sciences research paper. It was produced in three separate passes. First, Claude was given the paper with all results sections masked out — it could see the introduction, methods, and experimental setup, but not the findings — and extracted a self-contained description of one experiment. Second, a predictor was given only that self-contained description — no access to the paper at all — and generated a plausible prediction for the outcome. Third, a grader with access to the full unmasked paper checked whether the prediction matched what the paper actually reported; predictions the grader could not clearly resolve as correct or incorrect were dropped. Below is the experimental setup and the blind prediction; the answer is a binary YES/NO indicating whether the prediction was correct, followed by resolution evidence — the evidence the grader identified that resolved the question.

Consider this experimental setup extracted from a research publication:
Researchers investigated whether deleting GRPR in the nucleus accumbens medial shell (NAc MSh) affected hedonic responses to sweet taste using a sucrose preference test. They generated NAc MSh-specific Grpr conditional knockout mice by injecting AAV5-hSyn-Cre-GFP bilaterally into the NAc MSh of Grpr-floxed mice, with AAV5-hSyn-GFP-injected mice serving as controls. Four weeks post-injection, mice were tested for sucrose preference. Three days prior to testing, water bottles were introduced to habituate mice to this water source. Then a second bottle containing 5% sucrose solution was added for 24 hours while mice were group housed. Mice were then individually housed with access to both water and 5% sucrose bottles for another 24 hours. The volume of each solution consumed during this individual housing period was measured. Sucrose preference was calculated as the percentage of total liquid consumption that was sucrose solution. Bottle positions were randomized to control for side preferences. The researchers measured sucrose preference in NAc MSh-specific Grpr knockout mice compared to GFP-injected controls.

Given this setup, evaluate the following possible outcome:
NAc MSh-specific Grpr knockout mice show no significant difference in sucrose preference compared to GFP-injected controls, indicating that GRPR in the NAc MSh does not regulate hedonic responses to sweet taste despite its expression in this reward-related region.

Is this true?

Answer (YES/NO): YES